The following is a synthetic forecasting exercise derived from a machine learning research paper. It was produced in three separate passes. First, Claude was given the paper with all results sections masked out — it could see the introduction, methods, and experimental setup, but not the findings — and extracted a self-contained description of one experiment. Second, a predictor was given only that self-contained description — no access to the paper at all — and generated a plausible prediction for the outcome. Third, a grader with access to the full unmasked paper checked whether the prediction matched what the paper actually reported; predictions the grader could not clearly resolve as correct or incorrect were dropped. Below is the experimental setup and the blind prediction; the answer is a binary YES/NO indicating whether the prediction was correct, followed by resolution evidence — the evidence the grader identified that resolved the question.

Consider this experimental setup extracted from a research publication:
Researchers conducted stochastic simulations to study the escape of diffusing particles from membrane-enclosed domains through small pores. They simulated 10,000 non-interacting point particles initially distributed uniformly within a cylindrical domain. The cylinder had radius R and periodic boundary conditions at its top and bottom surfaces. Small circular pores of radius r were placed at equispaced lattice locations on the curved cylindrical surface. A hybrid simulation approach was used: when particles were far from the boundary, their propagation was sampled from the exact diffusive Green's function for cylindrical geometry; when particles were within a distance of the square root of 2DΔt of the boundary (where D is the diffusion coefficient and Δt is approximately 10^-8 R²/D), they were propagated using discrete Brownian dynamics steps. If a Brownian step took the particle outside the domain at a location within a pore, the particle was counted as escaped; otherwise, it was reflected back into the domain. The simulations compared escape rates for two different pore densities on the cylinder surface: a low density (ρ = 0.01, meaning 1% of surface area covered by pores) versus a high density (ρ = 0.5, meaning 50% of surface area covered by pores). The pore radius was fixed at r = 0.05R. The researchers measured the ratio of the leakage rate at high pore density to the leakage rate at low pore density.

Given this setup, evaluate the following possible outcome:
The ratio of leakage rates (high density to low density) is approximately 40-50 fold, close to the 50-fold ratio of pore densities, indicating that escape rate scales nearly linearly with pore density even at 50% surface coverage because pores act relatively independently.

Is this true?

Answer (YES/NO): NO